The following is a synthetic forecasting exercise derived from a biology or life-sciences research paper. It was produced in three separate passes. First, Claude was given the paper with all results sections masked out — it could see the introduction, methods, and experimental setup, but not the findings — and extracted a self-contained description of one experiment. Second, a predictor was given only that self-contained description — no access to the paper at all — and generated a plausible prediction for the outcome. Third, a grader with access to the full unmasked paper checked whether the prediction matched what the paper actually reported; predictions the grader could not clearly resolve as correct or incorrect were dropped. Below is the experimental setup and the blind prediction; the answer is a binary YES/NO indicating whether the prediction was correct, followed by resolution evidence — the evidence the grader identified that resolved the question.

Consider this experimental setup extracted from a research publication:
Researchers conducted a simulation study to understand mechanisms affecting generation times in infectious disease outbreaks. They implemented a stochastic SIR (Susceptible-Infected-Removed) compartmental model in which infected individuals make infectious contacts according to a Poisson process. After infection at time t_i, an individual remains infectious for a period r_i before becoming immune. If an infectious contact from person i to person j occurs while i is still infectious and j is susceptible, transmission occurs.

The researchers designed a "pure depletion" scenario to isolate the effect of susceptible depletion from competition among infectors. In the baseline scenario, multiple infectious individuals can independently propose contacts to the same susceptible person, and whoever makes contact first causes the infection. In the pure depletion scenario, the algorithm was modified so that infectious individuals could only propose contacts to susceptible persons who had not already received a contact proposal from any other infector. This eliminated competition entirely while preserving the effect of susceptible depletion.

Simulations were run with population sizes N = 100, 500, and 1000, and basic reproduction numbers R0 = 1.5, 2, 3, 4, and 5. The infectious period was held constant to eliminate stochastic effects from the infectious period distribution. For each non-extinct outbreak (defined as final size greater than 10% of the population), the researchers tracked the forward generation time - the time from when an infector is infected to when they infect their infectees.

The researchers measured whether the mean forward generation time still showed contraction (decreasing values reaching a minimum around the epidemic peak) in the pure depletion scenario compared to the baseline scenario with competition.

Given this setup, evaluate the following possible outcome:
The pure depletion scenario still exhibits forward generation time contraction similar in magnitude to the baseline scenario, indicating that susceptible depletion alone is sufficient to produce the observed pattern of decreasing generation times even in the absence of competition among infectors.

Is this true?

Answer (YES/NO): YES